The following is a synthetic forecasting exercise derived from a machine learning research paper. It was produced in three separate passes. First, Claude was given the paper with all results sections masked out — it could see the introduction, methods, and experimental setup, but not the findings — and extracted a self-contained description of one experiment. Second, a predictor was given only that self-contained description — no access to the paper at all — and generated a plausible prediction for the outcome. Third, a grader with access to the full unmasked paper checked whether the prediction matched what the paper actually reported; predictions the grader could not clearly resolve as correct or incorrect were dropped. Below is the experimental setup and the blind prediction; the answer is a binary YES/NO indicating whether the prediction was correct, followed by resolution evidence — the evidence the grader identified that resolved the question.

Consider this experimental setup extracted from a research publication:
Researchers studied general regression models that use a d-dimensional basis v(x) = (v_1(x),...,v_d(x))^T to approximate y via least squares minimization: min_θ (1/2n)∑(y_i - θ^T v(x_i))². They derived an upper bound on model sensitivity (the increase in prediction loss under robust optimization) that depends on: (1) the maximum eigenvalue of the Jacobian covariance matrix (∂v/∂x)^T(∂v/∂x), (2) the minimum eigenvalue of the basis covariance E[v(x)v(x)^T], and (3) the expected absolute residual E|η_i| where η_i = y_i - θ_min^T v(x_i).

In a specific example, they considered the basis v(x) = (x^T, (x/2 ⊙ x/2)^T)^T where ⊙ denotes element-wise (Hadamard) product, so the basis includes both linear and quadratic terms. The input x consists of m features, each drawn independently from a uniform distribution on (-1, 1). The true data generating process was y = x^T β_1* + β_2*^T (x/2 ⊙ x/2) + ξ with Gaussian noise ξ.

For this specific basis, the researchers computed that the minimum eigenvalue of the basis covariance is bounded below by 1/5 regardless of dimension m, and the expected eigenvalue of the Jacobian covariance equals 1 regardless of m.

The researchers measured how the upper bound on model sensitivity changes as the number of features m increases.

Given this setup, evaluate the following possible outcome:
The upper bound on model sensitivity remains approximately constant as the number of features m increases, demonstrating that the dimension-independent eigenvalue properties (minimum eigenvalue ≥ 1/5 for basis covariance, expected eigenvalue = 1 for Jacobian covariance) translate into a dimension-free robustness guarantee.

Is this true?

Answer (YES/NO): NO